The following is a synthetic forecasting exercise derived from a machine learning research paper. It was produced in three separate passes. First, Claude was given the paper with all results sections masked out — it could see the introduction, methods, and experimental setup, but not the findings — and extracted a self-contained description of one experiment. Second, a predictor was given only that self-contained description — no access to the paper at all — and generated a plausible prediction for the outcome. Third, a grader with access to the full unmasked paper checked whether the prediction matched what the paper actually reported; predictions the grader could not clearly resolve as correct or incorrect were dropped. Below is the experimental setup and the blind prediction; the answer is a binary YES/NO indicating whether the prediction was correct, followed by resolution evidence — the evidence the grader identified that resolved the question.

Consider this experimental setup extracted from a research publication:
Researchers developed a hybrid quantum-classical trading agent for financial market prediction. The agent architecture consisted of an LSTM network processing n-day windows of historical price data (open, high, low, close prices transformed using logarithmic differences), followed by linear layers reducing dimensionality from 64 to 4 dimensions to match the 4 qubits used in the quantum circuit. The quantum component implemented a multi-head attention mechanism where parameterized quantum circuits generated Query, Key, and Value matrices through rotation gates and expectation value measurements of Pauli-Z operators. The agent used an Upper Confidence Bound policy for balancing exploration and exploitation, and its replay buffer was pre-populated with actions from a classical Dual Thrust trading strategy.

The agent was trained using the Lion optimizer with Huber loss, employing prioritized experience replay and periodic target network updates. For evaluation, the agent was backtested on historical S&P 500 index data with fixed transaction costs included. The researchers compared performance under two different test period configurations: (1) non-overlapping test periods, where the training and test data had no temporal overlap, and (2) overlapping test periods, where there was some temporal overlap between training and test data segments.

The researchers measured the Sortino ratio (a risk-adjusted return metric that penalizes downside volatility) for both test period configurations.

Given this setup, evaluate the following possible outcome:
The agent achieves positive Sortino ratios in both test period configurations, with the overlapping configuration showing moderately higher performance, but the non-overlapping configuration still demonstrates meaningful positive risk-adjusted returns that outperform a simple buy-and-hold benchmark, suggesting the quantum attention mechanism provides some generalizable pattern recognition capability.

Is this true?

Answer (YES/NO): NO